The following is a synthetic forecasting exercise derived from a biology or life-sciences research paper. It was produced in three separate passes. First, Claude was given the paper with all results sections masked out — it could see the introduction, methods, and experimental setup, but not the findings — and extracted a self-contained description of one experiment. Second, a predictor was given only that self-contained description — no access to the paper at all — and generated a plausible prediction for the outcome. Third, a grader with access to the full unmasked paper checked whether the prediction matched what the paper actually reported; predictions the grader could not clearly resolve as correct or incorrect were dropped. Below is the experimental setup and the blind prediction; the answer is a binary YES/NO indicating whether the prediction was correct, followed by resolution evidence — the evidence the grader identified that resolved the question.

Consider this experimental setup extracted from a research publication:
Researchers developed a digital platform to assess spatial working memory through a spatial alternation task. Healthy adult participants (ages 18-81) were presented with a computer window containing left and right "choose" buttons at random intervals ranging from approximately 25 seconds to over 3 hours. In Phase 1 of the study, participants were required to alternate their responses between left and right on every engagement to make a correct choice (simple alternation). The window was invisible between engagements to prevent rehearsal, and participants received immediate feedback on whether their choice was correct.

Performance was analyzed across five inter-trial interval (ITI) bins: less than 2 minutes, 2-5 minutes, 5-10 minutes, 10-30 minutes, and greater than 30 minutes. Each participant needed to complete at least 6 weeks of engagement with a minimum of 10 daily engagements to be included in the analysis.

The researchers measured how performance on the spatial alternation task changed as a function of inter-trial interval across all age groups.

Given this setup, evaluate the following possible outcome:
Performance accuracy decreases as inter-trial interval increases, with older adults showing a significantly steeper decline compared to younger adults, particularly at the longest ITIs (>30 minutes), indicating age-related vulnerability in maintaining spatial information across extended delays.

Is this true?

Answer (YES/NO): NO